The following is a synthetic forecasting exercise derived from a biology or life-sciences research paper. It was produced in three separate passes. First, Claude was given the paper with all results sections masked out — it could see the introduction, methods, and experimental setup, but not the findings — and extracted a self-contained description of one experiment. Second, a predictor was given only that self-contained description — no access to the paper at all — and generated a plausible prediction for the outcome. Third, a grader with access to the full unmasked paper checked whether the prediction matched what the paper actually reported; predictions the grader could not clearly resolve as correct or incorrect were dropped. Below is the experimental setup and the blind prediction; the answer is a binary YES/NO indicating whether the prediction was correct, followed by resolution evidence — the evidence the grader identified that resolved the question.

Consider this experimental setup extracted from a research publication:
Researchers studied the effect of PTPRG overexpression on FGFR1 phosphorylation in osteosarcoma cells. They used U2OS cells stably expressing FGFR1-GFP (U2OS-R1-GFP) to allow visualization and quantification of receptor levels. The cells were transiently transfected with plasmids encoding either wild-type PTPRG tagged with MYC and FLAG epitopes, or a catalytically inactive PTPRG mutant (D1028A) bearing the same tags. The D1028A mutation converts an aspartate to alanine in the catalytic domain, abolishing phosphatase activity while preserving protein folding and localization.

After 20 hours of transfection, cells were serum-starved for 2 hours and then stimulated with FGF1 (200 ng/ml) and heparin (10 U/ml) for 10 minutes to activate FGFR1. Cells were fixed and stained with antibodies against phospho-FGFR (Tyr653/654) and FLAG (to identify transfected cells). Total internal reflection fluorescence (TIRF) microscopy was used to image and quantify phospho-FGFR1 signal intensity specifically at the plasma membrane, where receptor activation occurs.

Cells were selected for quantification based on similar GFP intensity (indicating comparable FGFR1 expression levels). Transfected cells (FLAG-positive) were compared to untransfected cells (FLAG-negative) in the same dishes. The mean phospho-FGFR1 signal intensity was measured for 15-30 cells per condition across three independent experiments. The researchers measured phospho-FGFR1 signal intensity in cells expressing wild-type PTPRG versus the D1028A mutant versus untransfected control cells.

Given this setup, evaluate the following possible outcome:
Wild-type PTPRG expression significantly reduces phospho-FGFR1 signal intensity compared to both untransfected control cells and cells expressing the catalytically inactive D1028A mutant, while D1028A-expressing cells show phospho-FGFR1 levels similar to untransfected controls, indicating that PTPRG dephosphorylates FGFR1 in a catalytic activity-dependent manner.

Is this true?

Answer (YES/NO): YES